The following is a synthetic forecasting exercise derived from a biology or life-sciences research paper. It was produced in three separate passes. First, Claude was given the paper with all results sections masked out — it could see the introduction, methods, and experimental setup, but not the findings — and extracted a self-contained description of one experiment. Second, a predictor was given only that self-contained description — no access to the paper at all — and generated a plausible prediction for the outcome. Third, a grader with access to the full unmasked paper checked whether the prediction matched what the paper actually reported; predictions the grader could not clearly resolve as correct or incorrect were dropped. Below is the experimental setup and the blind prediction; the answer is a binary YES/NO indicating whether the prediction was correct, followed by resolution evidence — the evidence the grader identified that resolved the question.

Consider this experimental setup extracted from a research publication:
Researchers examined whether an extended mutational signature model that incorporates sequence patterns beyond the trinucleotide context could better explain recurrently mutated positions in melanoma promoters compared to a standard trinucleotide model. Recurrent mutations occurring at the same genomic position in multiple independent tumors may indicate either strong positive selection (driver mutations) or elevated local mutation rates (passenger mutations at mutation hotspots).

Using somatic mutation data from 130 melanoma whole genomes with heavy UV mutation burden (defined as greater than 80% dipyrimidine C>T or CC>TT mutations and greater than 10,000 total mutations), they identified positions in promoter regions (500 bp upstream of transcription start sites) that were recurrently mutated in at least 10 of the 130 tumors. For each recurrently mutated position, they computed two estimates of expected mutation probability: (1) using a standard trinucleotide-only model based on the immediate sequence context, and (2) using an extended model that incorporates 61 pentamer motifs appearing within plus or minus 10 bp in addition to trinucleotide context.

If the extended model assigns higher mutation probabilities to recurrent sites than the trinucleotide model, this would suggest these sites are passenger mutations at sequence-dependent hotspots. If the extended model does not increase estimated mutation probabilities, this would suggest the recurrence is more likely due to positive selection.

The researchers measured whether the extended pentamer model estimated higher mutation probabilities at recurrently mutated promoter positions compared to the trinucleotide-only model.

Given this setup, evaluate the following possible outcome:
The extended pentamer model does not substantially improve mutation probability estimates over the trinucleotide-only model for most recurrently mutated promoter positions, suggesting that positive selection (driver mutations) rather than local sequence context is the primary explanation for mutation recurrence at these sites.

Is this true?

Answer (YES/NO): NO